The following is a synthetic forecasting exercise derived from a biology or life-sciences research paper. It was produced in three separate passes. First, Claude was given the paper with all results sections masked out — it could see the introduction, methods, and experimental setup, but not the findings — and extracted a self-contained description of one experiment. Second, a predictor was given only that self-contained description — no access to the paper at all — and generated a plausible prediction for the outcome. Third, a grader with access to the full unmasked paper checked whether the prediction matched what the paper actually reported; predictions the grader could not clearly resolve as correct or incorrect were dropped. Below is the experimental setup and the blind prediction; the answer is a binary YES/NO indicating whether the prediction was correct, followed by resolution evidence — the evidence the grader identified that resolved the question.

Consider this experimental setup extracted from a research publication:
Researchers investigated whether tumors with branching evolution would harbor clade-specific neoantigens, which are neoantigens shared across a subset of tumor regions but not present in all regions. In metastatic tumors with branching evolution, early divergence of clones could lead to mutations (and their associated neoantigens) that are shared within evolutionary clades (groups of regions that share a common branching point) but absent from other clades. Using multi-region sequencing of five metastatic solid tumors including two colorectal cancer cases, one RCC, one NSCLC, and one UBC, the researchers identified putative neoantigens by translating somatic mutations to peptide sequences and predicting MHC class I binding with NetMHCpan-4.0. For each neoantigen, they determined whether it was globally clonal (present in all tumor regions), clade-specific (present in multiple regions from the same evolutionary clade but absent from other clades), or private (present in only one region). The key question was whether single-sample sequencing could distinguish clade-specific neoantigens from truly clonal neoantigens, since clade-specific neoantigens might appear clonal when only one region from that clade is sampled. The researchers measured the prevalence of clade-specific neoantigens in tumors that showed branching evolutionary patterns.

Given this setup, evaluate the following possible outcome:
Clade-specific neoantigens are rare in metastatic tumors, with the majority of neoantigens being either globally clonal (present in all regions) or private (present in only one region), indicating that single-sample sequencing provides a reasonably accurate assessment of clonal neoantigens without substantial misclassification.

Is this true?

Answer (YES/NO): NO